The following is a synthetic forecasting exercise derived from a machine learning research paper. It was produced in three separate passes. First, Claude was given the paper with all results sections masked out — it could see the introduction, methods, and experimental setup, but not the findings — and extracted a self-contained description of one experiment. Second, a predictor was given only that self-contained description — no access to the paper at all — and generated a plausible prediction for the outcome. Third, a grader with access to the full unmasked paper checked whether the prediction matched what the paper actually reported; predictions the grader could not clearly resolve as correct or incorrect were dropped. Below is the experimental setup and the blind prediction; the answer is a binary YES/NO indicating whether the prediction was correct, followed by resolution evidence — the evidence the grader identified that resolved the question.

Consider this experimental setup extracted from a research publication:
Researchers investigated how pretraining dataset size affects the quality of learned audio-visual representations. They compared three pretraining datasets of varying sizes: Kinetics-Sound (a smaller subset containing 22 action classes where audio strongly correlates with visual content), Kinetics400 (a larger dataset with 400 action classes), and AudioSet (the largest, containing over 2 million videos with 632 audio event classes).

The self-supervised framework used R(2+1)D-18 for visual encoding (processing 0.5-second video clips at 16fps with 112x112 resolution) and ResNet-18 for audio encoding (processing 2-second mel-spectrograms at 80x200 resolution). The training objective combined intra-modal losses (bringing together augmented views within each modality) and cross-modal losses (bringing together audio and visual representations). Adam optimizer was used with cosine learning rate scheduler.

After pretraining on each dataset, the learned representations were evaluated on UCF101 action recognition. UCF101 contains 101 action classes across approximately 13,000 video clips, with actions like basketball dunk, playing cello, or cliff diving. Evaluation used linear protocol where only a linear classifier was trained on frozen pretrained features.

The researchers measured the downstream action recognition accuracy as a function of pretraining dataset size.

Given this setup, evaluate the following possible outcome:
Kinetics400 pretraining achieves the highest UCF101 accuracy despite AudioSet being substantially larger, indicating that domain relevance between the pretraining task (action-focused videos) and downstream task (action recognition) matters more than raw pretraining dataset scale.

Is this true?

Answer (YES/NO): NO